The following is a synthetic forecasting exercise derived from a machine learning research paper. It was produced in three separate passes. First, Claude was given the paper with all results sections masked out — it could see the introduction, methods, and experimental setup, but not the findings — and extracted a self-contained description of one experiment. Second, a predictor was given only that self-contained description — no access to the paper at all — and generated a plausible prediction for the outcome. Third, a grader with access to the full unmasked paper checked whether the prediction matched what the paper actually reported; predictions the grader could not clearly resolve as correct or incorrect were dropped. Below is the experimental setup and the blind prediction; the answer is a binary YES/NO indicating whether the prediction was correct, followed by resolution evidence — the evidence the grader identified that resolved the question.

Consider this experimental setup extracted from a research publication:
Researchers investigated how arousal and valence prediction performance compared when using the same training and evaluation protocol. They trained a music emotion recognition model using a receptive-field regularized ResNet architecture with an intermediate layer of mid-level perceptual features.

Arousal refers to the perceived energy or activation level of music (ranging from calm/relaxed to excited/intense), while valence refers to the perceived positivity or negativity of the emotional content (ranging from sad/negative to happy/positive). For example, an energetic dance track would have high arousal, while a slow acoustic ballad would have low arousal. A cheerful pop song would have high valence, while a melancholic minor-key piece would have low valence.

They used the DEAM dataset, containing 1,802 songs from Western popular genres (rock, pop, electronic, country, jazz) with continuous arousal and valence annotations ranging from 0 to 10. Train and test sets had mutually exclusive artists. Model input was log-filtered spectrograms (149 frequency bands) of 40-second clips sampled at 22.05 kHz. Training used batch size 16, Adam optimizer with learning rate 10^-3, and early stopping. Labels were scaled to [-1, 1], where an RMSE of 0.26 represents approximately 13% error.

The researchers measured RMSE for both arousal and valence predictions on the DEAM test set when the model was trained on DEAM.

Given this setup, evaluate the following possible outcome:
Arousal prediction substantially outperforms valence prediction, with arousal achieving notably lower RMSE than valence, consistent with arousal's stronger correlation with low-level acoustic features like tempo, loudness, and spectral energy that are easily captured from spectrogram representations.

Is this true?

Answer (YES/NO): NO